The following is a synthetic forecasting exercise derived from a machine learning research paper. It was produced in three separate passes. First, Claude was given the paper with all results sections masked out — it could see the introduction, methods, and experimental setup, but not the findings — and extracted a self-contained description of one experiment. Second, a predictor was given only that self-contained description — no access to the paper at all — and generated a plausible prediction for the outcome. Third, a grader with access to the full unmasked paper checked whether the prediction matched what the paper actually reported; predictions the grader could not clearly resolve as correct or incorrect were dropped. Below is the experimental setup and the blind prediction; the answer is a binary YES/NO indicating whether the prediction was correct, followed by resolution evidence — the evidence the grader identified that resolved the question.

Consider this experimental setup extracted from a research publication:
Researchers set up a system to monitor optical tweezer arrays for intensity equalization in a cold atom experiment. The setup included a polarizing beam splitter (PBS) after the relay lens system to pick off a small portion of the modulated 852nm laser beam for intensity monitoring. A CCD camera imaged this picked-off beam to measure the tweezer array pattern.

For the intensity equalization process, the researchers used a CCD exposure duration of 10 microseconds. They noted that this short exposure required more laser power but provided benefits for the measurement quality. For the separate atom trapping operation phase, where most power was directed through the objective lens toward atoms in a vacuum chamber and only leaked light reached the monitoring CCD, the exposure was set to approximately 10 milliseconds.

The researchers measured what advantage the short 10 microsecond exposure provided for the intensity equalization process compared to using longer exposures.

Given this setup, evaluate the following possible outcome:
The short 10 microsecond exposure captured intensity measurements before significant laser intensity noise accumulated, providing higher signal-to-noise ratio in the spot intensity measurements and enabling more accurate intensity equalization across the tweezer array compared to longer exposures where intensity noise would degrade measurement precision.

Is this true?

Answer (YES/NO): NO